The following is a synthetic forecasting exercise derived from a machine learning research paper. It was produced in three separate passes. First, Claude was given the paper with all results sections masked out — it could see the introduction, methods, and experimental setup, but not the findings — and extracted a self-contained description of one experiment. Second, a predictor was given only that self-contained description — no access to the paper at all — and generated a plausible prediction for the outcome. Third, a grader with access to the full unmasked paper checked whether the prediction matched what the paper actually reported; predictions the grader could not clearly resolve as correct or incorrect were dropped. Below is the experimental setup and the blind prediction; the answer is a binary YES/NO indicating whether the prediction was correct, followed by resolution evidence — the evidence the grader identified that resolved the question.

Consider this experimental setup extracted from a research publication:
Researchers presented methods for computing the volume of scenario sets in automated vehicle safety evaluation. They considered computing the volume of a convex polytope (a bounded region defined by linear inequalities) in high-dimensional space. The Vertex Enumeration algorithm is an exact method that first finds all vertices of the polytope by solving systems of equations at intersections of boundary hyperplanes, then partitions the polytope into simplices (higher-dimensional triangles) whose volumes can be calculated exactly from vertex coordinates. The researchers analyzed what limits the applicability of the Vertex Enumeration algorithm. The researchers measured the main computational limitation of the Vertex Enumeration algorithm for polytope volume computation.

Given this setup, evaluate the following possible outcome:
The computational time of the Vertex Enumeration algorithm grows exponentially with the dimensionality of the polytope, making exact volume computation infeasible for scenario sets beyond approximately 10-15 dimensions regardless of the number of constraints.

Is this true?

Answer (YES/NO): NO